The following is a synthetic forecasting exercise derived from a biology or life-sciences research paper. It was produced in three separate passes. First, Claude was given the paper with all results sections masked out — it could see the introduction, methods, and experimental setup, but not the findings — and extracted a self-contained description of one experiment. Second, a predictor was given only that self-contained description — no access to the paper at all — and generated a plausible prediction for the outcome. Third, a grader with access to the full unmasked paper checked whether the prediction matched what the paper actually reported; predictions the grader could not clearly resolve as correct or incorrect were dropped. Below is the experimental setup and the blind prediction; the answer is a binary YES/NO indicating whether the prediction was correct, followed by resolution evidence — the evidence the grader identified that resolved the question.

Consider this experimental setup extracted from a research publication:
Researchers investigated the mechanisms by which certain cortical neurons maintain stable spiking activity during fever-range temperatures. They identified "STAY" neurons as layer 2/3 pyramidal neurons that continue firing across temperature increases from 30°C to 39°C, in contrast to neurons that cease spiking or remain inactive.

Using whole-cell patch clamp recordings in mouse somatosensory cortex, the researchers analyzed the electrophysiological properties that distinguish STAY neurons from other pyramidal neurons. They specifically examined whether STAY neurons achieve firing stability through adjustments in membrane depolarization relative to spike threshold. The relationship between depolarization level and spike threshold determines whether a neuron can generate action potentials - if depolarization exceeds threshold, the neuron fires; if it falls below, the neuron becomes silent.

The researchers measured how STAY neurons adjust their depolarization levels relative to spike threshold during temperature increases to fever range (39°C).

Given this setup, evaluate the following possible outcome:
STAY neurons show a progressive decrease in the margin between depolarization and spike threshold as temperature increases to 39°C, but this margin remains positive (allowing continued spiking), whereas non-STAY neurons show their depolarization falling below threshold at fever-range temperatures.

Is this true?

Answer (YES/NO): NO